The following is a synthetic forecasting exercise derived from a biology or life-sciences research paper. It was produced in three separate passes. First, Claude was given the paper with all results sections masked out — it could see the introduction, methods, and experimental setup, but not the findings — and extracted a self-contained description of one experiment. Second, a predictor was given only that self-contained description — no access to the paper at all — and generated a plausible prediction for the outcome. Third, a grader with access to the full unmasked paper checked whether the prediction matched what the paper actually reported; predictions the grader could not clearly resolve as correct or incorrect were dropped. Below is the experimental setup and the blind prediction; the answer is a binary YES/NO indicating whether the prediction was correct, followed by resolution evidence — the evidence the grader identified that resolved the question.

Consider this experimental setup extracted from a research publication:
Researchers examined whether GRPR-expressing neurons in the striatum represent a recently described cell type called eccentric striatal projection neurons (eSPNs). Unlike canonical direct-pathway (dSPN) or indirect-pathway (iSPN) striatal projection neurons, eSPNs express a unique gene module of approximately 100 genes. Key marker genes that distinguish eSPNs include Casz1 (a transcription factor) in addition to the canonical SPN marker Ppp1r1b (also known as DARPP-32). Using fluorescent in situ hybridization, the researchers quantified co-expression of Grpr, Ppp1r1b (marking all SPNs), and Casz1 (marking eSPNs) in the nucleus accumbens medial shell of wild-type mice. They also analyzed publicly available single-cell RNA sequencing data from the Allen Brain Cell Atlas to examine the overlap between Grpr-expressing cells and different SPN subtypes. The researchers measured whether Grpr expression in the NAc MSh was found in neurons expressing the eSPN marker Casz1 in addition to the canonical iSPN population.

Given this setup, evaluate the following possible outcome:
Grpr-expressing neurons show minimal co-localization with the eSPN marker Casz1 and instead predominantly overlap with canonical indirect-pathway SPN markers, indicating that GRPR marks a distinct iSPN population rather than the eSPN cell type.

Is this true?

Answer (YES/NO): NO